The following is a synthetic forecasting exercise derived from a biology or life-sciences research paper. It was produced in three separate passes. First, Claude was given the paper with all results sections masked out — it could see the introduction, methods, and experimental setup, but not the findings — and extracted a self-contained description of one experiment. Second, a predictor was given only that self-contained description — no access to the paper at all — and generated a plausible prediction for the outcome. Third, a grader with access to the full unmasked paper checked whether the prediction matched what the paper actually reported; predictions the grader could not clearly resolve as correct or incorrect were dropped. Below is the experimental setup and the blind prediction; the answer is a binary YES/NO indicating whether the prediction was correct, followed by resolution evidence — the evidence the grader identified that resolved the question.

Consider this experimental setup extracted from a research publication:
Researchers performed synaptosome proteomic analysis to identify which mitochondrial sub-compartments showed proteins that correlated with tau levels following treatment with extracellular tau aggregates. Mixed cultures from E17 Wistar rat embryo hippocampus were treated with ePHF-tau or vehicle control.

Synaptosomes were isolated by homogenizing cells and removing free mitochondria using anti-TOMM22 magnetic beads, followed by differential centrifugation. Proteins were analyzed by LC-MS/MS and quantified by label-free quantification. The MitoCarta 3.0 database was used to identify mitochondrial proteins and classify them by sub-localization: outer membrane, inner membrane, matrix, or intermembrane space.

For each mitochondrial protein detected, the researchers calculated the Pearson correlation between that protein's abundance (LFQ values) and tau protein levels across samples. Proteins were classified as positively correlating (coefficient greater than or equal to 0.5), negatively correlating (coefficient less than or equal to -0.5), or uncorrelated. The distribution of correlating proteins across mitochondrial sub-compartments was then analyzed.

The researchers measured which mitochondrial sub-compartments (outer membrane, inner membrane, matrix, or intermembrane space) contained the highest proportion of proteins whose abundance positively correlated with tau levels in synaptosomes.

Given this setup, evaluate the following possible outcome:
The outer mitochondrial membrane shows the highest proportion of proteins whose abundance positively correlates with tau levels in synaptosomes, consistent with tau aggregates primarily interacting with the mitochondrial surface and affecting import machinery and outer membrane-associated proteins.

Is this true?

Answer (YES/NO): NO